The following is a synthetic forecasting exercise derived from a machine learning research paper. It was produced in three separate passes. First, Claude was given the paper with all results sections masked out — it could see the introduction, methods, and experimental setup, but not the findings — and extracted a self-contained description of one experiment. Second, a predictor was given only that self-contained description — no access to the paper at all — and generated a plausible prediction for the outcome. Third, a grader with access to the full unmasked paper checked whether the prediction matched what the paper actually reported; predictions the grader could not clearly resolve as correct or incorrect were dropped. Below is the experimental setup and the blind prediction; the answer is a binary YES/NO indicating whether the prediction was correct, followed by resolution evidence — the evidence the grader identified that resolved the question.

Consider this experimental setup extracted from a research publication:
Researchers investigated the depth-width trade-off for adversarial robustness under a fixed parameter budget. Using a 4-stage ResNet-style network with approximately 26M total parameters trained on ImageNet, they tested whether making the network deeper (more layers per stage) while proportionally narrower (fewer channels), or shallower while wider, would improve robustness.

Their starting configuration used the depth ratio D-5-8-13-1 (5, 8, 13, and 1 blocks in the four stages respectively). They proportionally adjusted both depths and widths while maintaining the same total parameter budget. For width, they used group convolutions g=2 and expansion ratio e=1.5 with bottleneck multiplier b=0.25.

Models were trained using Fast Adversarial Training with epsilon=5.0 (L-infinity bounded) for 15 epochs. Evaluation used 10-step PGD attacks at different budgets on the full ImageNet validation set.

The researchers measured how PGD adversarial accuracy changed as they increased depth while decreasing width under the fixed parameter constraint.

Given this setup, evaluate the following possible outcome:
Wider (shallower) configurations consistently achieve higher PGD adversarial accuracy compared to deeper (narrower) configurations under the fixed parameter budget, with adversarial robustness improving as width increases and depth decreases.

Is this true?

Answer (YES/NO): NO